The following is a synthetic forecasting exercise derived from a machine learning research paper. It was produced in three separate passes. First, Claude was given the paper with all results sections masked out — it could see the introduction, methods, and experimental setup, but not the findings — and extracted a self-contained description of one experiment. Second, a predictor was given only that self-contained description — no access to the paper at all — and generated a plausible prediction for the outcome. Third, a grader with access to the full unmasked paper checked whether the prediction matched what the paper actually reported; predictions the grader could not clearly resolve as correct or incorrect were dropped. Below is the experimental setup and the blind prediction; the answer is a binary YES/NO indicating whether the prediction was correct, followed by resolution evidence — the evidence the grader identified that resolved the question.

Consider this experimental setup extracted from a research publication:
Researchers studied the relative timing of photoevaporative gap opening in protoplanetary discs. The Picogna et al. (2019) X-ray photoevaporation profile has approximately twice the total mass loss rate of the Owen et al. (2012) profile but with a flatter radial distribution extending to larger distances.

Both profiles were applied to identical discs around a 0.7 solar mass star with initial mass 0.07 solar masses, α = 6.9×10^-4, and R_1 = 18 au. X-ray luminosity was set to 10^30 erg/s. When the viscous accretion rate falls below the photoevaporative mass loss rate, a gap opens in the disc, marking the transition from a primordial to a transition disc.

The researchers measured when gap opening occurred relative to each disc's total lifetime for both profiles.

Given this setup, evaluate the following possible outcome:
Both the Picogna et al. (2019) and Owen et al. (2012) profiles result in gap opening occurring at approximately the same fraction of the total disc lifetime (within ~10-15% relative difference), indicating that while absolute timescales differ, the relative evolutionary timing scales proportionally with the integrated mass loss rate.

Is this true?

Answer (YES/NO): NO